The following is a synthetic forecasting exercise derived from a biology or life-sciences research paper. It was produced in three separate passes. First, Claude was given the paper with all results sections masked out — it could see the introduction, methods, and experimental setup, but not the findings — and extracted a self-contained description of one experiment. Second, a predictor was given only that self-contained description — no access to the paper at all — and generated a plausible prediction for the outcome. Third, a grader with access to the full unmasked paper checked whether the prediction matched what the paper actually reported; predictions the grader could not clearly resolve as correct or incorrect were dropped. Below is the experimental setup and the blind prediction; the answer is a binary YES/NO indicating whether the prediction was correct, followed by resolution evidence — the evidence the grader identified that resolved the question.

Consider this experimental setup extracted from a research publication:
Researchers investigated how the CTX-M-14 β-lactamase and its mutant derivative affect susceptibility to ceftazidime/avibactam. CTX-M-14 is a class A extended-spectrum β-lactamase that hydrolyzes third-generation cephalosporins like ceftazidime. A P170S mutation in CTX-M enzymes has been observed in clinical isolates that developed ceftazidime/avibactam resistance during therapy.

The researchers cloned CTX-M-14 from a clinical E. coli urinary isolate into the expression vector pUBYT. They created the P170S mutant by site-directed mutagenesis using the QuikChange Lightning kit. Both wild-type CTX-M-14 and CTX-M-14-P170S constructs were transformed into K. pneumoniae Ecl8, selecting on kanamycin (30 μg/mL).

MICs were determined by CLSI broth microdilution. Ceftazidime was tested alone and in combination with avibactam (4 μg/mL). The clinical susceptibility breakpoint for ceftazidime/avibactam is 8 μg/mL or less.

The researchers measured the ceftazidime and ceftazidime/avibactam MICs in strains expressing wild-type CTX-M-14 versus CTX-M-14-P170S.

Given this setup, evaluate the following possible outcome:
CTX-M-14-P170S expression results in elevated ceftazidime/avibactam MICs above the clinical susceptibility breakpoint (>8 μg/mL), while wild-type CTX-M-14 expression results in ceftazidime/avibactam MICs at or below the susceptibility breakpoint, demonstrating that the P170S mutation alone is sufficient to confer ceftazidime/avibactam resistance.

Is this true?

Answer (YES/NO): NO